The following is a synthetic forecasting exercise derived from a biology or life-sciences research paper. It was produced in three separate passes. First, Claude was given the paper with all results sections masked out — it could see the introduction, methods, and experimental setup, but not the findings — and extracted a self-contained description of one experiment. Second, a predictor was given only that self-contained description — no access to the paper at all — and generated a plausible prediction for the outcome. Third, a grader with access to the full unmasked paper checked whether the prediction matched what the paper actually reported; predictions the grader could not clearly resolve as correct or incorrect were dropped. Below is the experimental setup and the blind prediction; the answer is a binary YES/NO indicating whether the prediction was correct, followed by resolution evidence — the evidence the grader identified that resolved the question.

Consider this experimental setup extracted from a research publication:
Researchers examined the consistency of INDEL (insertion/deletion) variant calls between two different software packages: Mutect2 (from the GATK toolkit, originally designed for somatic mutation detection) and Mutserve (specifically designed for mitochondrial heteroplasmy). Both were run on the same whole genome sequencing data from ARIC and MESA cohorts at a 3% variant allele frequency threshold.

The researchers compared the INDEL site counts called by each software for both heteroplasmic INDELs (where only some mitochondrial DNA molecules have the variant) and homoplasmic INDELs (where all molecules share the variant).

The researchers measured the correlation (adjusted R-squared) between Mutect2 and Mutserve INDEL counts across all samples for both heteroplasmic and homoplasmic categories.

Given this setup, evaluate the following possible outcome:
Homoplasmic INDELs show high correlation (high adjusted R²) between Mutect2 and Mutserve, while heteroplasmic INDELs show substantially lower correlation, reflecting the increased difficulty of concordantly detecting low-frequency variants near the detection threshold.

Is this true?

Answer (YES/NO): NO